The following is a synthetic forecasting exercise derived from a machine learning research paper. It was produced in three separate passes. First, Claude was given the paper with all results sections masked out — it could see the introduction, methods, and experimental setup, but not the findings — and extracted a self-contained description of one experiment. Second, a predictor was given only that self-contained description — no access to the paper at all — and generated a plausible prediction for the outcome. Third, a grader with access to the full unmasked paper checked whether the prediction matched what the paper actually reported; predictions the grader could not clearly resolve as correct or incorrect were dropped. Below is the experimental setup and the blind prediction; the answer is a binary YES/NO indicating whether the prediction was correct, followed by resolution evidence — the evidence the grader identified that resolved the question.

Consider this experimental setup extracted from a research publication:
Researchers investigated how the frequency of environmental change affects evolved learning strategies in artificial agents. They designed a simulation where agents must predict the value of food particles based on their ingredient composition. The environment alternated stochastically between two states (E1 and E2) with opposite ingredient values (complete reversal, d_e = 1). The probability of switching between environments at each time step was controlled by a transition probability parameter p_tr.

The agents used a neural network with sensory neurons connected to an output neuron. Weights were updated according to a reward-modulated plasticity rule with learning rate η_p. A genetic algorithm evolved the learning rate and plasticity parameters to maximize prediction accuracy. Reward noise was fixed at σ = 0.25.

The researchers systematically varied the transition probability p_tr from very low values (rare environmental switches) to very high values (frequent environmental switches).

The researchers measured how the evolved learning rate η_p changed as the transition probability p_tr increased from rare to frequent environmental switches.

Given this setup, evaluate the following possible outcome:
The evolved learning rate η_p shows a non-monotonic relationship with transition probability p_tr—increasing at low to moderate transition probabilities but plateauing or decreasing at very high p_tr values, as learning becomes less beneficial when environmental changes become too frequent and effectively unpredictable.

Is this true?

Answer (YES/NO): YES